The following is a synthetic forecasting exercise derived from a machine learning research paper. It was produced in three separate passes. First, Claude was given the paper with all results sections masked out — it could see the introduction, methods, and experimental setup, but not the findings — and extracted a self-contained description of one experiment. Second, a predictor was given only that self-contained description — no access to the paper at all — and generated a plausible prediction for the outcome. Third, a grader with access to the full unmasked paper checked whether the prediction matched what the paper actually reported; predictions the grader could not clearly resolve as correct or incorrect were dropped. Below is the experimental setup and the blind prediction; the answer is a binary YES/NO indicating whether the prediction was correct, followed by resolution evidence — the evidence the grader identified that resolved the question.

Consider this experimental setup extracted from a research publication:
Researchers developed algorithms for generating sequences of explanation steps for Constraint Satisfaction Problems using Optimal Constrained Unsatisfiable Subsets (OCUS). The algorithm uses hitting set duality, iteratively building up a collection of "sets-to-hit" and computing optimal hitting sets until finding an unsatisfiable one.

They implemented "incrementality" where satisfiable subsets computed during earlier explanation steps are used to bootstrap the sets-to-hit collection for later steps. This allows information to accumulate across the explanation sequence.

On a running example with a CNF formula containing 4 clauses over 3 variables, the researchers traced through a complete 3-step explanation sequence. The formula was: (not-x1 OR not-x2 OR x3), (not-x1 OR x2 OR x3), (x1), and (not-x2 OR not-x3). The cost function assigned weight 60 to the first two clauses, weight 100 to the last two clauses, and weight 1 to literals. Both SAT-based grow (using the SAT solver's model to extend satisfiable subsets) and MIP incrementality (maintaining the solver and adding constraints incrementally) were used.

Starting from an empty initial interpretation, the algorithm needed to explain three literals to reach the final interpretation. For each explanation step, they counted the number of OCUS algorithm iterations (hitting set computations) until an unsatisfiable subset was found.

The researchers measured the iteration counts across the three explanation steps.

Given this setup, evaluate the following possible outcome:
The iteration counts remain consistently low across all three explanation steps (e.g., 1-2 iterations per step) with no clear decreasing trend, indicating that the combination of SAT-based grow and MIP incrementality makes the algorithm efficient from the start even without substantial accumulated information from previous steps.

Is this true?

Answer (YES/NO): NO